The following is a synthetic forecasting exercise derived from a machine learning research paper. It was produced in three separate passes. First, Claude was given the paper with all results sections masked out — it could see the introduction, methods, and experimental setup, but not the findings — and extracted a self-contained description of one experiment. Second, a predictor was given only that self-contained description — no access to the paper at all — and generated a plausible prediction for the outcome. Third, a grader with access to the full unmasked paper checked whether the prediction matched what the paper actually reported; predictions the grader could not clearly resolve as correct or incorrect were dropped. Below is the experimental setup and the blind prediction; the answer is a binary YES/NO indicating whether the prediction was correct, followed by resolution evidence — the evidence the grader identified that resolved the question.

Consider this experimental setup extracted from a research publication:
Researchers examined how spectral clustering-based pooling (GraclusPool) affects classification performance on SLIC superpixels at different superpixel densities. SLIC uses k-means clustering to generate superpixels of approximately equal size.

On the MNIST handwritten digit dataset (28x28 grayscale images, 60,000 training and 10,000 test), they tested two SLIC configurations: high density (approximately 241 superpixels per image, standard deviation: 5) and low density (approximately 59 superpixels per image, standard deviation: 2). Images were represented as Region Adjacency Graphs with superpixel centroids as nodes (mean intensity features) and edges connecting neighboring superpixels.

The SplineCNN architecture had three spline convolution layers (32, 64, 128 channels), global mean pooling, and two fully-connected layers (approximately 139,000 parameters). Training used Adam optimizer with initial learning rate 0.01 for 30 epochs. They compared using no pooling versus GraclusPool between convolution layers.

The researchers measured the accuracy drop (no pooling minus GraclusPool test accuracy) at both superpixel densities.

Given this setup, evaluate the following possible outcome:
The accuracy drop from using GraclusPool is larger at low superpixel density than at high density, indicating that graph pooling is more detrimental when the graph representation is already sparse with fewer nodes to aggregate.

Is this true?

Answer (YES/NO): YES